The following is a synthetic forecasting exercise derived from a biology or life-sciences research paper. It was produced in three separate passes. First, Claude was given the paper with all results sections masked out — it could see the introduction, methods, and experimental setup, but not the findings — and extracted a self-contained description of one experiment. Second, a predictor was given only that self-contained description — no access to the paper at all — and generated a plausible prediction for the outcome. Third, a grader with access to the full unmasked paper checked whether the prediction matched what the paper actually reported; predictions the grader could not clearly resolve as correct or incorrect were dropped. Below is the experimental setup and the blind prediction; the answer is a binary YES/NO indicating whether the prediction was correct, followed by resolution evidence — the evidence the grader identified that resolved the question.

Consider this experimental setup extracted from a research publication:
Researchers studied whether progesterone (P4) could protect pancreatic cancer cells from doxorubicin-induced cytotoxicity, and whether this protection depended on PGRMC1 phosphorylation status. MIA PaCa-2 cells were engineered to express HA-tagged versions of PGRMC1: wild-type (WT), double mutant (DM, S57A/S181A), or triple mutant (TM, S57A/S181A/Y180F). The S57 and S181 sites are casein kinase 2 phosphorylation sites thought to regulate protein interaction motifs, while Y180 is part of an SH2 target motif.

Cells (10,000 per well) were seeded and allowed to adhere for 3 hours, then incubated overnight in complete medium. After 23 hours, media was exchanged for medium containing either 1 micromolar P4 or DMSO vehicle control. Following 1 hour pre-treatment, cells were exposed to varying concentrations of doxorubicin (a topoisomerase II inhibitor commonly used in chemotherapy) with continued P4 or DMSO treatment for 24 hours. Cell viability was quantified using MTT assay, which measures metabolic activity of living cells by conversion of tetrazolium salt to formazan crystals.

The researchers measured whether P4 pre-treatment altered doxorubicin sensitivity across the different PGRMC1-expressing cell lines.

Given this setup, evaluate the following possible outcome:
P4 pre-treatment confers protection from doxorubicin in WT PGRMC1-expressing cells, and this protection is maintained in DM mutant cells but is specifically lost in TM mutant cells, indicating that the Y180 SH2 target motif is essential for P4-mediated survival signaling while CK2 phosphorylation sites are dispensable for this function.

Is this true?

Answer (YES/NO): NO